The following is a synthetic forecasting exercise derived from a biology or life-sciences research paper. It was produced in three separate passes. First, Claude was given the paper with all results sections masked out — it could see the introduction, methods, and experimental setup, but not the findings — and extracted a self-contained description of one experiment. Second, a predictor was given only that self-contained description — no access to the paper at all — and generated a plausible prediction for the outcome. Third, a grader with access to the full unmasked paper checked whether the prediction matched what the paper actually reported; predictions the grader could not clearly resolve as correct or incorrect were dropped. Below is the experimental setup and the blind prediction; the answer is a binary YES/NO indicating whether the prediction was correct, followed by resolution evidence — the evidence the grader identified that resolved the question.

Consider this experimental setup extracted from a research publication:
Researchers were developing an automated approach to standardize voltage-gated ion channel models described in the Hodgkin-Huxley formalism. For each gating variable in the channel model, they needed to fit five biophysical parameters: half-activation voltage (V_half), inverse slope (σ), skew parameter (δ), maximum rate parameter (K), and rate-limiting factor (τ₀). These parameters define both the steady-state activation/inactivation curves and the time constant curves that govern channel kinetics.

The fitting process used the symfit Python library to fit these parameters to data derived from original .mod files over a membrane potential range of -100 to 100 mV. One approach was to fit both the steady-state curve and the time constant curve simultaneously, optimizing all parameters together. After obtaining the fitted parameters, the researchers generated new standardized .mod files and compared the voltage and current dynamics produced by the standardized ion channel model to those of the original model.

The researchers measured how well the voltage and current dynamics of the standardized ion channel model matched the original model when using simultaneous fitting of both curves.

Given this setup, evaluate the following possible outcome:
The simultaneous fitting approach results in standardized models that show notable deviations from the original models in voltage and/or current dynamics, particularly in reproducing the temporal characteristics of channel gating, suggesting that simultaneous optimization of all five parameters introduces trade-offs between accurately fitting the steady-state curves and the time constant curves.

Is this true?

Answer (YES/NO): YES